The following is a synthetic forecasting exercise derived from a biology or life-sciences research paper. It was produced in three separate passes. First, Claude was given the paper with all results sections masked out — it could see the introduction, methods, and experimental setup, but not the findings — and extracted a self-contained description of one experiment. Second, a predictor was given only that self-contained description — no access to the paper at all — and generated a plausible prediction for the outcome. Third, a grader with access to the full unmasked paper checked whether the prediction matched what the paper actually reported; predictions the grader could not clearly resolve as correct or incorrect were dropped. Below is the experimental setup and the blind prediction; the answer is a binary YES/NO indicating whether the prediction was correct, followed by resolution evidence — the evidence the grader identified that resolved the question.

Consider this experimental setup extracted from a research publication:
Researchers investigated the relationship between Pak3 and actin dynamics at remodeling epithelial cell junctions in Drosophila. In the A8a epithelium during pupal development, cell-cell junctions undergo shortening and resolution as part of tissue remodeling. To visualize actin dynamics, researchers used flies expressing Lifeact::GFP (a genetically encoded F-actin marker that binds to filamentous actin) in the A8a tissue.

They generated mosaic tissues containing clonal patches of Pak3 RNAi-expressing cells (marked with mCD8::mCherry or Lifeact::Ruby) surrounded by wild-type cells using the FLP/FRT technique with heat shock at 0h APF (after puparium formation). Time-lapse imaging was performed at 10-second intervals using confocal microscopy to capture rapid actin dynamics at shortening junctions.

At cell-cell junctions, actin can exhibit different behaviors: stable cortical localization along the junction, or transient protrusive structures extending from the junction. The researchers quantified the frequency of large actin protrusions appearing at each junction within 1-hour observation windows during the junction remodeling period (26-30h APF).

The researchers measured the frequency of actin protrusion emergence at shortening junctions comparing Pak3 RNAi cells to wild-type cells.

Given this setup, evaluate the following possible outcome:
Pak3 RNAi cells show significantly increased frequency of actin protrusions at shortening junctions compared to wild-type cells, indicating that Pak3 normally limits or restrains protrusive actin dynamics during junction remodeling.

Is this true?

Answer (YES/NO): YES